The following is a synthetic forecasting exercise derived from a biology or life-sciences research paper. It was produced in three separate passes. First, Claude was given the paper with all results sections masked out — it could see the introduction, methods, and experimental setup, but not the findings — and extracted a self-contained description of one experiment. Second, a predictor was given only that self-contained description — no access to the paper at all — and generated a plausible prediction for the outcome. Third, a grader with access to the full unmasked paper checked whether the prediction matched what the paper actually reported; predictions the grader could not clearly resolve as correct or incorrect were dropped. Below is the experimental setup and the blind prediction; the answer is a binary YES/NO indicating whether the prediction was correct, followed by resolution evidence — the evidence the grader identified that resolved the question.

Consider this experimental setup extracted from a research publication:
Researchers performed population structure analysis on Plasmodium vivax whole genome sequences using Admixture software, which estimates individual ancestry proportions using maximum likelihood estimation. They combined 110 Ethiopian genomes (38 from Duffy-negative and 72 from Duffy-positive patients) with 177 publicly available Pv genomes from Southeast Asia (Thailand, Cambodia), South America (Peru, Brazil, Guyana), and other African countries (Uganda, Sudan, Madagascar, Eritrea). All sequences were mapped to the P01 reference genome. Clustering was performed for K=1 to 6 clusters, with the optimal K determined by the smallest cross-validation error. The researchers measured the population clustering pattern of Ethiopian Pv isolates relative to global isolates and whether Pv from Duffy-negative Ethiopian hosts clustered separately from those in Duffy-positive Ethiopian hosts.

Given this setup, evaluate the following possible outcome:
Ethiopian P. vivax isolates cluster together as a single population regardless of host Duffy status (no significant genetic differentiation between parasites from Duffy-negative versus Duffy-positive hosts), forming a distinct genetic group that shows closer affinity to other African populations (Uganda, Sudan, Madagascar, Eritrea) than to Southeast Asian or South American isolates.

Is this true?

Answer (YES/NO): YES